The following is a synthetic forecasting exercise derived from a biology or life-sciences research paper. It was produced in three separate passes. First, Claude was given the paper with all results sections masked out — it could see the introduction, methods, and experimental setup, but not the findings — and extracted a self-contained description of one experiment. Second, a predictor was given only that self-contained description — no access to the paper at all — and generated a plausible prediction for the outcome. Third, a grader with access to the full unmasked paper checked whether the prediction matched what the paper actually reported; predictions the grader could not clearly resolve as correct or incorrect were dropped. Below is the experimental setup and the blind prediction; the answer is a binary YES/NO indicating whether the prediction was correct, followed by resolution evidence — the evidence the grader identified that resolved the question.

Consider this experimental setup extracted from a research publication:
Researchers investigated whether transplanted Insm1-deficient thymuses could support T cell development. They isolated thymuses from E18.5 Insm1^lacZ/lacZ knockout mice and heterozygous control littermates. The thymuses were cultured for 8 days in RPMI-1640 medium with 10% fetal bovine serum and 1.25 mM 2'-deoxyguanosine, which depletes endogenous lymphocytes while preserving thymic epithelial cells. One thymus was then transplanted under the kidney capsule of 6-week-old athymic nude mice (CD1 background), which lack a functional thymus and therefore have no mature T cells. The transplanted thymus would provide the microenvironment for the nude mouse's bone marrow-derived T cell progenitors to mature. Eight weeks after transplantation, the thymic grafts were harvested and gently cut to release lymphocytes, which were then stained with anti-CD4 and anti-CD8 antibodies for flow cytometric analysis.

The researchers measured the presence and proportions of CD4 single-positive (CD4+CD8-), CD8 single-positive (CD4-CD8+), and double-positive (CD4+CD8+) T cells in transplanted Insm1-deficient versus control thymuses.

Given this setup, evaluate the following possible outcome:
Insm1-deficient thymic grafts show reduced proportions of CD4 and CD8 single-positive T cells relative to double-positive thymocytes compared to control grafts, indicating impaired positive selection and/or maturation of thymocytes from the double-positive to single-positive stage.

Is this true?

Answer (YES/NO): NO